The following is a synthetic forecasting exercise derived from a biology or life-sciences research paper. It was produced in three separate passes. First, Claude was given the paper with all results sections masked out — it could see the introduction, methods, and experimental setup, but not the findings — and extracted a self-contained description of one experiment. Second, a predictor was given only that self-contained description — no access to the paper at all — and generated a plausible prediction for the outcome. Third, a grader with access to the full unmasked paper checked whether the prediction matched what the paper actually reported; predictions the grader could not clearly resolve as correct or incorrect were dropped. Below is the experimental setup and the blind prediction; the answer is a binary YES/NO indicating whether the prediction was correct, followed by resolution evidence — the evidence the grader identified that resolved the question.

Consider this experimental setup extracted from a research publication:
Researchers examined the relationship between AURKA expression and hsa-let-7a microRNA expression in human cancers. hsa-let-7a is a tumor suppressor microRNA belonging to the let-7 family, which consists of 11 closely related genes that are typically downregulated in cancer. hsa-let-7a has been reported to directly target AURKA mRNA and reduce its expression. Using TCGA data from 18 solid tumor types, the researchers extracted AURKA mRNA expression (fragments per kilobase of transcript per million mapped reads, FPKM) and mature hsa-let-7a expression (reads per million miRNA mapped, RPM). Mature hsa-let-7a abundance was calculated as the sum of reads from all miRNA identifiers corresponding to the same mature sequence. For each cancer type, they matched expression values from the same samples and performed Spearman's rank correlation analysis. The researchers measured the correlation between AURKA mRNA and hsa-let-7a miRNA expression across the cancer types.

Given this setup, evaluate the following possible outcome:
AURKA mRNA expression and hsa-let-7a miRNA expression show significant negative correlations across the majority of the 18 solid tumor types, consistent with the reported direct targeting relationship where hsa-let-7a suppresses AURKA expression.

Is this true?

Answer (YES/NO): NO